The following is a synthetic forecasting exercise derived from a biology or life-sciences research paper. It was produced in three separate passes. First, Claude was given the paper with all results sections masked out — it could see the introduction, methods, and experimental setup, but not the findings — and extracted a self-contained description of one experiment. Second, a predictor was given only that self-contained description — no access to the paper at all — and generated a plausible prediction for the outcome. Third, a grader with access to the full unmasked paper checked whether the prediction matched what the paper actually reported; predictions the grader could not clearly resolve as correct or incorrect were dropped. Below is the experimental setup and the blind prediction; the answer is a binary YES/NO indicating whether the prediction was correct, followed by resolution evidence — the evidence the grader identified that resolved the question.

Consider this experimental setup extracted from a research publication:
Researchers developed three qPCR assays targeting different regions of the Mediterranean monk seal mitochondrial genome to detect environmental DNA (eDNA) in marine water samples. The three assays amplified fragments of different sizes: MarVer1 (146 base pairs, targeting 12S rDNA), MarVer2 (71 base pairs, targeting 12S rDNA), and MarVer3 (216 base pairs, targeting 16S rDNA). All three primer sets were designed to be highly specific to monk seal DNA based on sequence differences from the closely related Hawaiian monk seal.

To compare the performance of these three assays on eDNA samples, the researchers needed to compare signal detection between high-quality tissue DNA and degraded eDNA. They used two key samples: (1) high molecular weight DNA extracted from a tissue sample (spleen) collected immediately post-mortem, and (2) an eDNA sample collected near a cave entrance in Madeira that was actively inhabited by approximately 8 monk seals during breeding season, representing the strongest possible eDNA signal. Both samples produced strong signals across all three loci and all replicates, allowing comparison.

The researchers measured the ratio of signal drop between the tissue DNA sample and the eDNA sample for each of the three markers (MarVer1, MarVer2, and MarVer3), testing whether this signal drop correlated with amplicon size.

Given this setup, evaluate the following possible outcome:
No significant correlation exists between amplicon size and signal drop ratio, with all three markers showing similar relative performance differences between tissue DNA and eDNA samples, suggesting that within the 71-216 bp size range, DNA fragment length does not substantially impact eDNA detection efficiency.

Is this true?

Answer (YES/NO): NO